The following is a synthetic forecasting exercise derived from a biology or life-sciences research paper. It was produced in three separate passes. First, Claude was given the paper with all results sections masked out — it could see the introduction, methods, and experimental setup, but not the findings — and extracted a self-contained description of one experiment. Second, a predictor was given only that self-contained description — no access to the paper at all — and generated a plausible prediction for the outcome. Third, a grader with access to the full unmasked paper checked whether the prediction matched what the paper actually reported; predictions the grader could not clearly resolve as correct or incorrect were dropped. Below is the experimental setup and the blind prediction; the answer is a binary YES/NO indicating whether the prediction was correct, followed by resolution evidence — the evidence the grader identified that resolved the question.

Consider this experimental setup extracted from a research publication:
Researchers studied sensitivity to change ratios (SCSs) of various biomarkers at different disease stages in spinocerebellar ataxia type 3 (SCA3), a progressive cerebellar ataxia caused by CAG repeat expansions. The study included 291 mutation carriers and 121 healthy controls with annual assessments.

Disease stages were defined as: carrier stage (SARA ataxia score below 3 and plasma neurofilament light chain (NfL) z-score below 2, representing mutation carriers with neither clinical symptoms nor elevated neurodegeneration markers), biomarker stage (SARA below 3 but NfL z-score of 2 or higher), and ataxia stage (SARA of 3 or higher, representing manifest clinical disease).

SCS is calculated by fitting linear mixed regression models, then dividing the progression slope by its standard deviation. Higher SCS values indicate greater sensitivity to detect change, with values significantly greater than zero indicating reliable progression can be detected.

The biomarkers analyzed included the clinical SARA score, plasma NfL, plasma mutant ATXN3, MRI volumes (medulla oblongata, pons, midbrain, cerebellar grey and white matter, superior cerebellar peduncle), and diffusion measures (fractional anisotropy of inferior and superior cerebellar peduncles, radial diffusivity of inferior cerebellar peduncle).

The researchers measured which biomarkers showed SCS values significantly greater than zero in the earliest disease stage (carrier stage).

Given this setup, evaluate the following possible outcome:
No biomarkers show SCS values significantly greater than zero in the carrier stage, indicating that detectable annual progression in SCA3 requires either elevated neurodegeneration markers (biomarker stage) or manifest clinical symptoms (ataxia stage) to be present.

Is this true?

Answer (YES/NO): NO